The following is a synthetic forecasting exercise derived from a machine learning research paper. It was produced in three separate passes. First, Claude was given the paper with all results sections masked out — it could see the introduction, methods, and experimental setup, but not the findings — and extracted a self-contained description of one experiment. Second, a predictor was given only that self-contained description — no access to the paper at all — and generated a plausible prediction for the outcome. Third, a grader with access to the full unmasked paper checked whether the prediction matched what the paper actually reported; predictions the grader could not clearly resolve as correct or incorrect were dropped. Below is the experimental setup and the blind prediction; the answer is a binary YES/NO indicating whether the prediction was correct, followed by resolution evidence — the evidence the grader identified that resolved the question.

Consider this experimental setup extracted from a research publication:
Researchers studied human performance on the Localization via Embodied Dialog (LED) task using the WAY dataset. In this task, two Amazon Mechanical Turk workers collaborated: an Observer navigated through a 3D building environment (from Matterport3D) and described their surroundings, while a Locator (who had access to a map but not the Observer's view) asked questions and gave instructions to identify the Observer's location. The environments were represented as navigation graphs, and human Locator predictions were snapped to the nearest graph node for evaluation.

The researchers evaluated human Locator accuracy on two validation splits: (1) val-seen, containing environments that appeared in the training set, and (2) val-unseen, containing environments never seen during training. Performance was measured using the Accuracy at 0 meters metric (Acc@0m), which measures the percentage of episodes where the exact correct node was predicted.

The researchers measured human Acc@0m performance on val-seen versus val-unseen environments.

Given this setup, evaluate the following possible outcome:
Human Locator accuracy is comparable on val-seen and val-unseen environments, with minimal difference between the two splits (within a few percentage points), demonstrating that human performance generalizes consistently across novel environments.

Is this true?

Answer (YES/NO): NO